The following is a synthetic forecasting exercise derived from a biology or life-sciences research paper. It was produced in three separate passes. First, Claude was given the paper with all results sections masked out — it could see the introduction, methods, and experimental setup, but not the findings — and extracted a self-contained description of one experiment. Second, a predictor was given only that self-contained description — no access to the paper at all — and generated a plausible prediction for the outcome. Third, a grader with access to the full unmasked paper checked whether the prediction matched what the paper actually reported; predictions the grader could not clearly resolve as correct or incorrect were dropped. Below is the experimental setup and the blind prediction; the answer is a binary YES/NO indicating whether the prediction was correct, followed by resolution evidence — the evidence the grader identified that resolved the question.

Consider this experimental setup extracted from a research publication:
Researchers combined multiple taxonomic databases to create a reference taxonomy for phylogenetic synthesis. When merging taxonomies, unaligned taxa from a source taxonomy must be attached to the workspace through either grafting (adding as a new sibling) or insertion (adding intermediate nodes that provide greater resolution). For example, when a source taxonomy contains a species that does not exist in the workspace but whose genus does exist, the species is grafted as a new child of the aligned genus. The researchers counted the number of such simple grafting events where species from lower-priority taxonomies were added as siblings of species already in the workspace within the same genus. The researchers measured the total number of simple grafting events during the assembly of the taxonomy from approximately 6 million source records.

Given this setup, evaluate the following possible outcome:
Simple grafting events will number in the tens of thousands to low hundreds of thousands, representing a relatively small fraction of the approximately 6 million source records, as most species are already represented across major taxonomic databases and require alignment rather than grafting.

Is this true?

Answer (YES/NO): NO